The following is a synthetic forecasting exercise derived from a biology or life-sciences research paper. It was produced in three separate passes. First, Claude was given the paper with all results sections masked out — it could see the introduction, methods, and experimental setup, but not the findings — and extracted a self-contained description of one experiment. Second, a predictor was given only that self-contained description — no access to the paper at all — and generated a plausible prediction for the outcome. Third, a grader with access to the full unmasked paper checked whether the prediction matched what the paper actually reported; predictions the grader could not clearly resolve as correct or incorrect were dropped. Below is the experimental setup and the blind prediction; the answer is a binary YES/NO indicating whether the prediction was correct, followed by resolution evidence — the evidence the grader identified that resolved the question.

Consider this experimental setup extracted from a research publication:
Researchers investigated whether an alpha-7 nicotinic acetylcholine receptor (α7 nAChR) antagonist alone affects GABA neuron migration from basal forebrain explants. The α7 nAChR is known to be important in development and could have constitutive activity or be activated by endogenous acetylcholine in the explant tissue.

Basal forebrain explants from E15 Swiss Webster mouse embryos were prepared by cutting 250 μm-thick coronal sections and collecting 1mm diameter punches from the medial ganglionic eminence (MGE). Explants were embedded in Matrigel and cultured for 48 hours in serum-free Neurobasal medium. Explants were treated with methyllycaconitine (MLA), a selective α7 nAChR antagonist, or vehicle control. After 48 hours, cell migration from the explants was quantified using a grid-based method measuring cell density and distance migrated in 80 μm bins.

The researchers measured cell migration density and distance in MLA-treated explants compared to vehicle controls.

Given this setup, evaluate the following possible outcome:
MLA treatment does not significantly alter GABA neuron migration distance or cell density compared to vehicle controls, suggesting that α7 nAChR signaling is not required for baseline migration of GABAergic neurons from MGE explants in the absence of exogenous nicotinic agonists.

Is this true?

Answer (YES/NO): YES